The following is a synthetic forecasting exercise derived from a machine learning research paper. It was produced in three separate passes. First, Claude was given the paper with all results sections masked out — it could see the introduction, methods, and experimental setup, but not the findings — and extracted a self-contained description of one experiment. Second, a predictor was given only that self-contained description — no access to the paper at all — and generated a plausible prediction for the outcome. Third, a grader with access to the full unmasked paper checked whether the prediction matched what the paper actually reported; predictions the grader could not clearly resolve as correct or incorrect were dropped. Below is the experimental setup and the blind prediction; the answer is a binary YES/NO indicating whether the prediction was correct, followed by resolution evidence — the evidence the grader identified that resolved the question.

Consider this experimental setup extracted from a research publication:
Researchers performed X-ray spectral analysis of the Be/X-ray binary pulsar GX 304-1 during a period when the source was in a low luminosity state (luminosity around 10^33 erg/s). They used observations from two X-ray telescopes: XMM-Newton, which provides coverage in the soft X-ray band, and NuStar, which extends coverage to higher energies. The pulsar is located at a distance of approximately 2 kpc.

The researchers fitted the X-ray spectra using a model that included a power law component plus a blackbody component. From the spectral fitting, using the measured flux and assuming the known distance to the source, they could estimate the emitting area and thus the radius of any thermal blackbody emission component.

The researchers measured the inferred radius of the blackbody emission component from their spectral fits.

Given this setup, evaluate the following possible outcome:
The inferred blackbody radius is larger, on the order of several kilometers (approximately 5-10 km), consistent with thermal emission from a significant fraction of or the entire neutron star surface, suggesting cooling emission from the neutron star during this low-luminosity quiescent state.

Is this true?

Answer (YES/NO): NO